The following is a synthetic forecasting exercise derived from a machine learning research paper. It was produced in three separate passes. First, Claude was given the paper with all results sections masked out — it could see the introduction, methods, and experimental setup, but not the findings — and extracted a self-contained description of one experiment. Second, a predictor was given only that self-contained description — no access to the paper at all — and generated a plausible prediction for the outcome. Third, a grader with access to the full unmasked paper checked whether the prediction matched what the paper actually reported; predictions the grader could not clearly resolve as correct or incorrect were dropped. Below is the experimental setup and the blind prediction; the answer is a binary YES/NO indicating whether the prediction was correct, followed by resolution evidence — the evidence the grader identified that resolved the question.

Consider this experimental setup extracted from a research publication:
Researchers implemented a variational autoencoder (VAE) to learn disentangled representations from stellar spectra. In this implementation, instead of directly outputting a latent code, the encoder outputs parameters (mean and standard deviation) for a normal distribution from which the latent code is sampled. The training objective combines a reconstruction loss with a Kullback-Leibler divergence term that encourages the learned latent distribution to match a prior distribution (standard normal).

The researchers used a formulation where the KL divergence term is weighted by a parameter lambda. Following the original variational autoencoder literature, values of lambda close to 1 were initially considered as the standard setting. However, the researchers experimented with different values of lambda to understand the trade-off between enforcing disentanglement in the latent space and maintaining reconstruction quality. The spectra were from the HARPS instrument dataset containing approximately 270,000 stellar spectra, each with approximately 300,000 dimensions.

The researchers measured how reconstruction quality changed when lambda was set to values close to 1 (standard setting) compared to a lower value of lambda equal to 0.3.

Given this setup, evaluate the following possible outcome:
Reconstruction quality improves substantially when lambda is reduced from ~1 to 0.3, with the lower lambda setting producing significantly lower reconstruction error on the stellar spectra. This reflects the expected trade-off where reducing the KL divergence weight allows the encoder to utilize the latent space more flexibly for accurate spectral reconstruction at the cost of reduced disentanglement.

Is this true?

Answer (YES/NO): YES